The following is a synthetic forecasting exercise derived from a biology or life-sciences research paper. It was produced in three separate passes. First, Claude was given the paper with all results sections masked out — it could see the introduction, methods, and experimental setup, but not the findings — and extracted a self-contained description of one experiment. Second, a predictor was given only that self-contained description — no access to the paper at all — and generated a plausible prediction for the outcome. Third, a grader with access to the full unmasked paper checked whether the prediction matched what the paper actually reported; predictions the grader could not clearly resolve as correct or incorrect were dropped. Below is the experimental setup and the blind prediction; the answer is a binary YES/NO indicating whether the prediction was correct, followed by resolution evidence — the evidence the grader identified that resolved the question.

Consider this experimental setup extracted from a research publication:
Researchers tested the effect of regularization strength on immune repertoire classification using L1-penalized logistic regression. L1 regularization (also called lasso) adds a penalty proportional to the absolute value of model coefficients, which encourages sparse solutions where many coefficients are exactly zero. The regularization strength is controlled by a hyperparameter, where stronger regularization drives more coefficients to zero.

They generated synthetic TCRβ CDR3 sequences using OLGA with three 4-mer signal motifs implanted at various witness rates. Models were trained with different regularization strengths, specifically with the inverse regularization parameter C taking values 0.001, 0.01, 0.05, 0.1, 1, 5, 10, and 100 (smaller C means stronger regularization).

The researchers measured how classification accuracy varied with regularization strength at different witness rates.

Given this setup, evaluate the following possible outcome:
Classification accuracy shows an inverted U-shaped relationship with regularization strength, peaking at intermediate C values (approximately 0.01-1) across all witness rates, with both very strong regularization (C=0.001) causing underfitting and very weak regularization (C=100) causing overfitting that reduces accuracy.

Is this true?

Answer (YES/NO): NO